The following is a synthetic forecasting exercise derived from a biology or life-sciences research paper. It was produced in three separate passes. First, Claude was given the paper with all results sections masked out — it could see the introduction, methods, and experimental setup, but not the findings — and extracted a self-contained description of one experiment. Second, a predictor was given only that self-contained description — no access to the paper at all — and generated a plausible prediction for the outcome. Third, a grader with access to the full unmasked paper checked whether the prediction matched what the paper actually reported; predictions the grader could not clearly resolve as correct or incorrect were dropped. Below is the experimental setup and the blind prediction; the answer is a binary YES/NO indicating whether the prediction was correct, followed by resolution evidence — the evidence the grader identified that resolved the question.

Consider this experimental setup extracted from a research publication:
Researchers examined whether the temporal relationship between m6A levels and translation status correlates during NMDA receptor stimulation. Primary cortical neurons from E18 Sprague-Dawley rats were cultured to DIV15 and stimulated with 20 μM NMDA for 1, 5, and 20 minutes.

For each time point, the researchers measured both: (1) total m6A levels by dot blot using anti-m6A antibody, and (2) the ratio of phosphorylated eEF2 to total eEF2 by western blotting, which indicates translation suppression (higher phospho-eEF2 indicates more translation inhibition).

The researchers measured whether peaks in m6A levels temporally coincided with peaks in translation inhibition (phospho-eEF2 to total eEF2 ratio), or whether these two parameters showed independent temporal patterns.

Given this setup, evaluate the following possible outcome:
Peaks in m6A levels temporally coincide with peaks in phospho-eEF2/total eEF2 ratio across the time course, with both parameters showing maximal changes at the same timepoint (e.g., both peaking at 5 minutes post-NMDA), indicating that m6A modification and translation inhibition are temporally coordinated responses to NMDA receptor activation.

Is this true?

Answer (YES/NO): NO